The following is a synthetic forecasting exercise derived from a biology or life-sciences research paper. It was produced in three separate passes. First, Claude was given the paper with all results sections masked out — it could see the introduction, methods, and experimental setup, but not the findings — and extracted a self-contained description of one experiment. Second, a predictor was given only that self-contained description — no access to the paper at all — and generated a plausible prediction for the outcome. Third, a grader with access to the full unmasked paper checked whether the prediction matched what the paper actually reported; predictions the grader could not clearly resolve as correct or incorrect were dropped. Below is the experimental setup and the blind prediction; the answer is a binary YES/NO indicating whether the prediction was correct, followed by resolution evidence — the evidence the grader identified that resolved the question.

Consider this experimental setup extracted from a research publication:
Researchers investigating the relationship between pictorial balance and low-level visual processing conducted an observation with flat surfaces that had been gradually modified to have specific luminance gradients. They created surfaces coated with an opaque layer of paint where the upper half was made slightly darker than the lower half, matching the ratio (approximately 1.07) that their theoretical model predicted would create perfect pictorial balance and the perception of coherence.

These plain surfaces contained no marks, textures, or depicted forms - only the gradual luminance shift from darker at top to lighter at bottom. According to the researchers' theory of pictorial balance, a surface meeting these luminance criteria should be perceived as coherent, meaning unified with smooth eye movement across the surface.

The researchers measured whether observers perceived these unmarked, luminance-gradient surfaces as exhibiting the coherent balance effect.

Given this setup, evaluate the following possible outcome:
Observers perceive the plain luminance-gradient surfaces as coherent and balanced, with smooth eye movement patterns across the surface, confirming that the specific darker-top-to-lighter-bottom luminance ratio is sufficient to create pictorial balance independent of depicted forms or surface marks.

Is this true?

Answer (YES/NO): NO